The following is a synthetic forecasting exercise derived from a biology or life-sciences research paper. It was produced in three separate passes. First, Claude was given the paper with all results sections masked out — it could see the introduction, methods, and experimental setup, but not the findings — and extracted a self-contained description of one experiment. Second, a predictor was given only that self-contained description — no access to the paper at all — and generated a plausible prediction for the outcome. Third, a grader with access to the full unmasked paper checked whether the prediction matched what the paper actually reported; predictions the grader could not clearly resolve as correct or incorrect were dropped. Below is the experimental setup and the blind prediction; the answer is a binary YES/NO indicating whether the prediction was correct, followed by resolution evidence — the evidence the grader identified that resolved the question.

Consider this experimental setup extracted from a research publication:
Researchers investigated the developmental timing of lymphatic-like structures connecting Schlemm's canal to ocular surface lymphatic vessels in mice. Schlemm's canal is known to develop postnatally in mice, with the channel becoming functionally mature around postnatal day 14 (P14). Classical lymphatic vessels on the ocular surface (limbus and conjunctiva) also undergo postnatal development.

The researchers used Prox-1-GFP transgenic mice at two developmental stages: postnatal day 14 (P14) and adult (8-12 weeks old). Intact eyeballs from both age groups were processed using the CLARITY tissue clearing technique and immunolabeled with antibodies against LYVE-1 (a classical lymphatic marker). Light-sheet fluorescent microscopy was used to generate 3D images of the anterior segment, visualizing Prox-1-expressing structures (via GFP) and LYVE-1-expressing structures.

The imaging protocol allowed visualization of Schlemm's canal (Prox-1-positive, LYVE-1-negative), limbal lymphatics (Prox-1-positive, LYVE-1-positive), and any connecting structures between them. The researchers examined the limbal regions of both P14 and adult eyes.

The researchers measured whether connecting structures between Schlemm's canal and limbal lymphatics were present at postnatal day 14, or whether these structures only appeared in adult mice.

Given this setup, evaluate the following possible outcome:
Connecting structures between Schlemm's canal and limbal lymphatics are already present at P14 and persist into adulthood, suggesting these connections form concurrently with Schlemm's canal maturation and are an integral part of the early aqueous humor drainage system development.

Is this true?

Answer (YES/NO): YES